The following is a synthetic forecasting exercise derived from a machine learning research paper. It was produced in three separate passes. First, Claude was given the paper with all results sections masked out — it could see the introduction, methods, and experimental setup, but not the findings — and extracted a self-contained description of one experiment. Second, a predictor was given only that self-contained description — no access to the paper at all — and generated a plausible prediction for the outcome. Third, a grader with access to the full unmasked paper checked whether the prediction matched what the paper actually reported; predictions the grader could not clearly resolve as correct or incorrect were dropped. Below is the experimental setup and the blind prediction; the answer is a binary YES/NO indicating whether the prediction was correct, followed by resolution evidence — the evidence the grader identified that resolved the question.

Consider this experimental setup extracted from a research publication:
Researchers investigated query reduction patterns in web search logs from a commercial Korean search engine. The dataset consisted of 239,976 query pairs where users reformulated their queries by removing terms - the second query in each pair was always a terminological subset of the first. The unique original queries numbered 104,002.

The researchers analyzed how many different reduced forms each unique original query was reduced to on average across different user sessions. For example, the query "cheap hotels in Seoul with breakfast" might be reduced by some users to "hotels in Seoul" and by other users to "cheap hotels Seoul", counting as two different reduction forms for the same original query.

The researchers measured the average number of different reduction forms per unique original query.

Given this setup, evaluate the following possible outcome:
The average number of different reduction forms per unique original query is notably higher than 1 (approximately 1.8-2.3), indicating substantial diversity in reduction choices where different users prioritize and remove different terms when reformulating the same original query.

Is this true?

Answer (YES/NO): YES